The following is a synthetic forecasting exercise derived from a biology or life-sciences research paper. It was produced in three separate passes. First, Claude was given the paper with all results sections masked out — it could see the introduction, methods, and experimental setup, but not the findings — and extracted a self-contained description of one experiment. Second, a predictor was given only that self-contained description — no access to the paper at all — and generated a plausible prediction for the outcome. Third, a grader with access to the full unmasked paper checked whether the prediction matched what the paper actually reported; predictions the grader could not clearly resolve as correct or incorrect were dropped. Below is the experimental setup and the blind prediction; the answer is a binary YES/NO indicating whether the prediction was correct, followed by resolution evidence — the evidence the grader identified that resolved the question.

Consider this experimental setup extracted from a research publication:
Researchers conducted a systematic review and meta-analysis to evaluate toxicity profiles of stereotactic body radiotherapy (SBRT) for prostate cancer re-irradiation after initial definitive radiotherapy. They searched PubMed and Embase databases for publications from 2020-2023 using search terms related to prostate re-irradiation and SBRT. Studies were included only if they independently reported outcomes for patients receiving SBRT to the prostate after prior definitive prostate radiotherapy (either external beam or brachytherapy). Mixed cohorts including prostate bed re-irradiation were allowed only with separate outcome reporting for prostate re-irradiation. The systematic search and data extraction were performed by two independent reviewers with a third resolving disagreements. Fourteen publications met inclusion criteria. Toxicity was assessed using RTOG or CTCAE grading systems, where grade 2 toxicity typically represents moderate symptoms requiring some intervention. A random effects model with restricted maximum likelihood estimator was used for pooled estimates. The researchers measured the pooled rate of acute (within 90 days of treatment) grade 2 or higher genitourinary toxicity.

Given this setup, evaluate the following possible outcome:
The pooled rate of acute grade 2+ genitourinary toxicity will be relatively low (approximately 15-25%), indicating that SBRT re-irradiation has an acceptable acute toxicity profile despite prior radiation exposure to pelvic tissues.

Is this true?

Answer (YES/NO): NO